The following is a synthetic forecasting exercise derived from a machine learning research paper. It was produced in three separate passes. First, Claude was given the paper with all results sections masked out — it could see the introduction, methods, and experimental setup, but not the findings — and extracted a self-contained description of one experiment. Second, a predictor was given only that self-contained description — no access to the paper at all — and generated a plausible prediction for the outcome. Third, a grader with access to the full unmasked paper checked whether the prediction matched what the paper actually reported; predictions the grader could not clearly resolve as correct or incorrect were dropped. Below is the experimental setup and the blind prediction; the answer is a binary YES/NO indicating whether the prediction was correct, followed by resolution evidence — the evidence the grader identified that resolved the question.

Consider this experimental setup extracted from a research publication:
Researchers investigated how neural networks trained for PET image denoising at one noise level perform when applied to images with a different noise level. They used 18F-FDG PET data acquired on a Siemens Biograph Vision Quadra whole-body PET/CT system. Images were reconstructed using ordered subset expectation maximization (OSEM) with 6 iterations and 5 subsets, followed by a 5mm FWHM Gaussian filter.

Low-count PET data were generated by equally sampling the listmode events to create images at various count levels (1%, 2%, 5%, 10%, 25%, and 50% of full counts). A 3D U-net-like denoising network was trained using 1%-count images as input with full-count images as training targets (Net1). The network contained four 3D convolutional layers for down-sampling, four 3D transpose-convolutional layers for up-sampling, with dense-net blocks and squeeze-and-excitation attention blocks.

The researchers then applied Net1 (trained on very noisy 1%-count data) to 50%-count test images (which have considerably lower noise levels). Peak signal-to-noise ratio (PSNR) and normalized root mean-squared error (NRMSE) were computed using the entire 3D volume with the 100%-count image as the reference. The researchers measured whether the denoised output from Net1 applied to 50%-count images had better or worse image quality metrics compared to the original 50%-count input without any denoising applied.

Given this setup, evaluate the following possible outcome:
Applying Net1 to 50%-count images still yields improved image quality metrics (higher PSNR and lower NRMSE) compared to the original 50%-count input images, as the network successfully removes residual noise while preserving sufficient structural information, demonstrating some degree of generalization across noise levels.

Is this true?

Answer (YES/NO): NO